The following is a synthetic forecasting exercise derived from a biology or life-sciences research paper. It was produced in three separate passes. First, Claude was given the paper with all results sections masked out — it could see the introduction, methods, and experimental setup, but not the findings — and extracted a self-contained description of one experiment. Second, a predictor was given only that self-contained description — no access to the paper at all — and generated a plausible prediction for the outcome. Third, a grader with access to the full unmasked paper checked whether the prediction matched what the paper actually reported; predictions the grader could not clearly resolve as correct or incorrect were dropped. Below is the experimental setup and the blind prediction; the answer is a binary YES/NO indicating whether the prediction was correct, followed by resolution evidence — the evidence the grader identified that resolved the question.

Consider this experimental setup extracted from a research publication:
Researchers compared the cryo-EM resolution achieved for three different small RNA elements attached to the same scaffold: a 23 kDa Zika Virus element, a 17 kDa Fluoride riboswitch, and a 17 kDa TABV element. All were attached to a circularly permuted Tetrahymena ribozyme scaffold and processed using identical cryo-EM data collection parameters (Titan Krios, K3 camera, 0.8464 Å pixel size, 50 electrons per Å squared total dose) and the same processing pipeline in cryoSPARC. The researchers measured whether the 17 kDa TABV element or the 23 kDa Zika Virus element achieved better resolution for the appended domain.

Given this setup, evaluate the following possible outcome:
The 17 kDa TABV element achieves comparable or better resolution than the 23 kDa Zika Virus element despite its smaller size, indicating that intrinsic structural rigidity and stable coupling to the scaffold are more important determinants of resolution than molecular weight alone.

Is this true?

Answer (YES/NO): YES